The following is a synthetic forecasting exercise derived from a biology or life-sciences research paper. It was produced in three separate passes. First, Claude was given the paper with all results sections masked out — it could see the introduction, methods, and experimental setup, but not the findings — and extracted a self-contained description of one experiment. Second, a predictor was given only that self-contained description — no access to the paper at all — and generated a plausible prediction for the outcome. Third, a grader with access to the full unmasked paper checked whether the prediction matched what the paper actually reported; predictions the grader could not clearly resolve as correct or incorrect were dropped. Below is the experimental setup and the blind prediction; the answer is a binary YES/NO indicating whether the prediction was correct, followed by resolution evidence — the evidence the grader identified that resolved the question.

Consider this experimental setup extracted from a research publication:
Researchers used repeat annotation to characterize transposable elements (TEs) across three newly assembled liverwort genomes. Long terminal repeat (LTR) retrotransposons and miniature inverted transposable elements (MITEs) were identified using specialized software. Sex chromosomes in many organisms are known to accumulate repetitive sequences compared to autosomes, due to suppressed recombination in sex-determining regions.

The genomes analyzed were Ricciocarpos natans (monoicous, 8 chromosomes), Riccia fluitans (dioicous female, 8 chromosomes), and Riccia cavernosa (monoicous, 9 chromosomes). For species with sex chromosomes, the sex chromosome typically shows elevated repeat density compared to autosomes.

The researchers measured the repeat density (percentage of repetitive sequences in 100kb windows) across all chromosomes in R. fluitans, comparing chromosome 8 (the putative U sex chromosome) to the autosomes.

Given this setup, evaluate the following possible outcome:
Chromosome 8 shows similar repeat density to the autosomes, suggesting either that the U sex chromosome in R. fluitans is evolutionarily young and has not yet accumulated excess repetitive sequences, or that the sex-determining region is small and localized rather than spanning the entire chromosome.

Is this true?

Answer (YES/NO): NO